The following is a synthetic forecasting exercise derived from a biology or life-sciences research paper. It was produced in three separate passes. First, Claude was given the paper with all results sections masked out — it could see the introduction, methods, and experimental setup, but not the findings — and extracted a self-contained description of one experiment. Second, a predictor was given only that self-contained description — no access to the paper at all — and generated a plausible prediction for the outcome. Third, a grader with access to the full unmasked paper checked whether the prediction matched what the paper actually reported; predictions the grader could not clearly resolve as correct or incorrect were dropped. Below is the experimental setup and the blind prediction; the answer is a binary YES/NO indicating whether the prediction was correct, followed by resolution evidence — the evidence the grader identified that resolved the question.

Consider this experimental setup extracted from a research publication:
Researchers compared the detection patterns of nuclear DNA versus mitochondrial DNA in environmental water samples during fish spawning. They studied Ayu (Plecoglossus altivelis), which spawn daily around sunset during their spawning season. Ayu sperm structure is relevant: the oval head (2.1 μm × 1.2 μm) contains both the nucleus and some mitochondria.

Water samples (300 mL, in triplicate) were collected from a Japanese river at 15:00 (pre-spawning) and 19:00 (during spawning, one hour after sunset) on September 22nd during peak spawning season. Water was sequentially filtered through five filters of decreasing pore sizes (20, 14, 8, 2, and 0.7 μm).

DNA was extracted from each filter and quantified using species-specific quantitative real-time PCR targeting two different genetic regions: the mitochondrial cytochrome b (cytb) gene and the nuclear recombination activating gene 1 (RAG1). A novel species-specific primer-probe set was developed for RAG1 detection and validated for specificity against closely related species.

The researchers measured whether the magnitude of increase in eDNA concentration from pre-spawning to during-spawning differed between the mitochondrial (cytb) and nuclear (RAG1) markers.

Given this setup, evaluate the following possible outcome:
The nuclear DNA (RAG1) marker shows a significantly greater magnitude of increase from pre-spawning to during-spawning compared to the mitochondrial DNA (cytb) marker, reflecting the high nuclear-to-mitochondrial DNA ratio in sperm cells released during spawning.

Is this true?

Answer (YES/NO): YES